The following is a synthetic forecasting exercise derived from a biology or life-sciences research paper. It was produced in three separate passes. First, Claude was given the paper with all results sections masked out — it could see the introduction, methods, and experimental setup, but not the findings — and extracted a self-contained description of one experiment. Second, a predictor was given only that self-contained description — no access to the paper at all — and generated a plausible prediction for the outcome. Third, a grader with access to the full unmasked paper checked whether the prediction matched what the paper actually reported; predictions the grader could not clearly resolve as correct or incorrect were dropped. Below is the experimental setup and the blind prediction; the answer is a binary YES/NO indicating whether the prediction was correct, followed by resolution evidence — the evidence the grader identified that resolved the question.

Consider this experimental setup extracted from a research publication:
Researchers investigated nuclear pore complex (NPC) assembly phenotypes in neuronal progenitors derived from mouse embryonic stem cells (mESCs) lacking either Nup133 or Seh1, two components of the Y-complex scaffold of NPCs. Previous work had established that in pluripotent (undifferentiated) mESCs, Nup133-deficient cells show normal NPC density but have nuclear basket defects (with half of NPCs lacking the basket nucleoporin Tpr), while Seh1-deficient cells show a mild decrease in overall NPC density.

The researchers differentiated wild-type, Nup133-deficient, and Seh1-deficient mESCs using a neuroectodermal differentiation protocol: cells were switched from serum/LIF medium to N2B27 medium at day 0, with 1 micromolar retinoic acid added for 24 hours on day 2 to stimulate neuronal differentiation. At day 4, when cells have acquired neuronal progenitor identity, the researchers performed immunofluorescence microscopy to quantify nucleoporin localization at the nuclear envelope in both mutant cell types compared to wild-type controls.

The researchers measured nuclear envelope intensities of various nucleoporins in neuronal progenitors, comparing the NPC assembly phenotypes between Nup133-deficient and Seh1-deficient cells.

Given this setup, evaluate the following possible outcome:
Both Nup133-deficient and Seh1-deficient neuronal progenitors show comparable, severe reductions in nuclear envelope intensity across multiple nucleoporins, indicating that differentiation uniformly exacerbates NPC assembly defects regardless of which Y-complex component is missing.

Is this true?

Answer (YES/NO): NO